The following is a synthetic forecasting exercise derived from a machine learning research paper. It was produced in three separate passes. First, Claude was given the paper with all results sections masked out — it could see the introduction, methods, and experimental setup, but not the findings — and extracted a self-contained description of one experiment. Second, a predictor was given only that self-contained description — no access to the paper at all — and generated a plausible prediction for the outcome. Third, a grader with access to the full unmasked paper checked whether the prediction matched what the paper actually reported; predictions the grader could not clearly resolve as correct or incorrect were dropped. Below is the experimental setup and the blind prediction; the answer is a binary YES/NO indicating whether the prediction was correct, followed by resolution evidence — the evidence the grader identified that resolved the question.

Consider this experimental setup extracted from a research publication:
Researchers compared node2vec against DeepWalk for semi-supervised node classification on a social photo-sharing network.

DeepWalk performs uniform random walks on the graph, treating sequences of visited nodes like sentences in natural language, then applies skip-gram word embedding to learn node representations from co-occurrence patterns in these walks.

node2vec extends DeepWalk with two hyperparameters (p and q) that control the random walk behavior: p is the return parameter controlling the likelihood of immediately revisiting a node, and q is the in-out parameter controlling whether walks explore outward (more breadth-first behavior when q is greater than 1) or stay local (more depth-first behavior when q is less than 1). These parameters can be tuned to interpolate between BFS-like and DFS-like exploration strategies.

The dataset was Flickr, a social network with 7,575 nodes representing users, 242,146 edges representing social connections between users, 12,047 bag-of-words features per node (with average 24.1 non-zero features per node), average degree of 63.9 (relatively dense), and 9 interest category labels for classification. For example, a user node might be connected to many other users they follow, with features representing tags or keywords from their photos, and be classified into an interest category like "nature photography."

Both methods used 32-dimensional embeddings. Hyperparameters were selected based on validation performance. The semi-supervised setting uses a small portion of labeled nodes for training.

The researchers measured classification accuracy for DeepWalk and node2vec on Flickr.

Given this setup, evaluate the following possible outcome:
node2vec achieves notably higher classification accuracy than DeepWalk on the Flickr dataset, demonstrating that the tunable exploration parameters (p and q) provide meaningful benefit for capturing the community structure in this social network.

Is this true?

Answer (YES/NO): NO